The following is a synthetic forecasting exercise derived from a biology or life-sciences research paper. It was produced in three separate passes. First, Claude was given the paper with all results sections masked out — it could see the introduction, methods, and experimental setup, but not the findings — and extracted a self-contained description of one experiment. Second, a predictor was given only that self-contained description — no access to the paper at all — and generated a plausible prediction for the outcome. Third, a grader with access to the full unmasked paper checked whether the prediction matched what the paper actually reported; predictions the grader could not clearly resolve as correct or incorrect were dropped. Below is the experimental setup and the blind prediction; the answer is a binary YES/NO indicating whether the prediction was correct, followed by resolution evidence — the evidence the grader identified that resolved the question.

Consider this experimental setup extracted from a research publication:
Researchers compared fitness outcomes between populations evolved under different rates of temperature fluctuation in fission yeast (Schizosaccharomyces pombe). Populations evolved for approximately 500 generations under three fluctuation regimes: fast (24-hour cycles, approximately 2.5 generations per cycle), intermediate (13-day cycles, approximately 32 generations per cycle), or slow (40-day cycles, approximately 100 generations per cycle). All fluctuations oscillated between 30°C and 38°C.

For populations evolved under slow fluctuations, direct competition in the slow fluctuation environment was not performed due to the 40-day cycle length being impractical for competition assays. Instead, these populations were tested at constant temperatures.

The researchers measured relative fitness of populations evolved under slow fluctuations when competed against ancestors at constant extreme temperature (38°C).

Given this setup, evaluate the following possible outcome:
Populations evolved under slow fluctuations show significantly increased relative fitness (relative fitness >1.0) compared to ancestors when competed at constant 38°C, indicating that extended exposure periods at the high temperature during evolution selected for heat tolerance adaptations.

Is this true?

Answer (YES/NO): NO